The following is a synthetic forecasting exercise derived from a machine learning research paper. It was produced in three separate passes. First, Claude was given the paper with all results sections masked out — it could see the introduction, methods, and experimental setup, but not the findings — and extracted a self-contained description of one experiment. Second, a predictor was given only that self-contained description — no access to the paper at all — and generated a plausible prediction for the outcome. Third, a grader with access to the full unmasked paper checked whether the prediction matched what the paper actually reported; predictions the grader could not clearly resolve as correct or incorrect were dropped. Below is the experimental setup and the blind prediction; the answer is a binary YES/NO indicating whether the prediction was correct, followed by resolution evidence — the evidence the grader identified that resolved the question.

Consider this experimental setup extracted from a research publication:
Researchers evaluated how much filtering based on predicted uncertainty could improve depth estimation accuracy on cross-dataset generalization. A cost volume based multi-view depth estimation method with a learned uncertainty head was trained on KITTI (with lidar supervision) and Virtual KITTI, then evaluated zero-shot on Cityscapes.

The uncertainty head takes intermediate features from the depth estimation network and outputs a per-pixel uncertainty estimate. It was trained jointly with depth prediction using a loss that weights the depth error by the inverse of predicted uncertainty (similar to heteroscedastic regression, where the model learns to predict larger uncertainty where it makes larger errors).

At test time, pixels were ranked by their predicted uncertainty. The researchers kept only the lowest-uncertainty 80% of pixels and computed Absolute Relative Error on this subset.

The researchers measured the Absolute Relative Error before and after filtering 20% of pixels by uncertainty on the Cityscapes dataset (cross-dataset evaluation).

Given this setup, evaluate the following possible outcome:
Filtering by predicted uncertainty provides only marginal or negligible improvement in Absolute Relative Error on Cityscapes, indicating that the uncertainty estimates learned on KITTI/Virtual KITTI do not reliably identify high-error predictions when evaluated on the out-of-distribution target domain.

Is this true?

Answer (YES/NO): NO